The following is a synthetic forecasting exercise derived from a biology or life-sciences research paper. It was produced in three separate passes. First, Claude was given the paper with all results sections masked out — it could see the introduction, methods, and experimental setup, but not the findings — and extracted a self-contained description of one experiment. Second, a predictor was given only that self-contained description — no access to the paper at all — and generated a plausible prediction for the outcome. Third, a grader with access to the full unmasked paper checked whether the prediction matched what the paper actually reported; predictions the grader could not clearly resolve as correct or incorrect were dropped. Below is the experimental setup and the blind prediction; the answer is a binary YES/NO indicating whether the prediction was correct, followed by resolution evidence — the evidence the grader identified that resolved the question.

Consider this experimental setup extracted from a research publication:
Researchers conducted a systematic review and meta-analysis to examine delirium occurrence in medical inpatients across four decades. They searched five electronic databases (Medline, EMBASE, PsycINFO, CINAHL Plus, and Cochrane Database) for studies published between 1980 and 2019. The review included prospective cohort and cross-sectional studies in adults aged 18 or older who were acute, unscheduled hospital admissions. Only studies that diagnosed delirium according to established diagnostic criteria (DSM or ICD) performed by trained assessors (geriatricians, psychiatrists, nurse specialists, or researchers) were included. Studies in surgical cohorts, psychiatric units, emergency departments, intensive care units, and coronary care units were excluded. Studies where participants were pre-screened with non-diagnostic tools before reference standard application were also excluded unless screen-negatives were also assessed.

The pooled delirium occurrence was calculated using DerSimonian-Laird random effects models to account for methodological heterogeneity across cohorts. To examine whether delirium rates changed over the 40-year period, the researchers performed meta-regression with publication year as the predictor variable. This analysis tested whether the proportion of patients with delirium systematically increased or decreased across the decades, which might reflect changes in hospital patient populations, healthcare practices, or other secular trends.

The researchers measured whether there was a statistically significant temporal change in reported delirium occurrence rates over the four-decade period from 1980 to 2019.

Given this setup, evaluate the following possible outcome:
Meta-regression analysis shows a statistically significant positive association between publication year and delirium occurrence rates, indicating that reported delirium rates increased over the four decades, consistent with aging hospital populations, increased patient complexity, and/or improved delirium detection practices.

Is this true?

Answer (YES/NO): NO